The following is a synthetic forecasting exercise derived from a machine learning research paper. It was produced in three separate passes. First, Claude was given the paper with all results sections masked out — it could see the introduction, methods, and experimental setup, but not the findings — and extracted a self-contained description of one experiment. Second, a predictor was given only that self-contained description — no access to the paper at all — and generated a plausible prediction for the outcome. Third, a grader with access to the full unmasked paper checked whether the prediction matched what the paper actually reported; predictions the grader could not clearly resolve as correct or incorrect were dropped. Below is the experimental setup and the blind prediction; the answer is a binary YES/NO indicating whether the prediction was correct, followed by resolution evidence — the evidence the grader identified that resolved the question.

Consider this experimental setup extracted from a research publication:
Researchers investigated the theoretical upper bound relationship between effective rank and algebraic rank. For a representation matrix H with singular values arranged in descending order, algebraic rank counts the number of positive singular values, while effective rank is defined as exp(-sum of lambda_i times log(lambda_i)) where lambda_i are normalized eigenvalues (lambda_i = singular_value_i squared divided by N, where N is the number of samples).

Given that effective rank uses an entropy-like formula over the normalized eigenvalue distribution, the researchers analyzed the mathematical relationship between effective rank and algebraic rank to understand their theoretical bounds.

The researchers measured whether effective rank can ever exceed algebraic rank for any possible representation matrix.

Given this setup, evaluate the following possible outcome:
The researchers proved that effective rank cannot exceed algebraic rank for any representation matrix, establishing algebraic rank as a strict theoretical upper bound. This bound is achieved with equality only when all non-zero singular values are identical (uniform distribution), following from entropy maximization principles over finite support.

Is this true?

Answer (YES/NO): NO